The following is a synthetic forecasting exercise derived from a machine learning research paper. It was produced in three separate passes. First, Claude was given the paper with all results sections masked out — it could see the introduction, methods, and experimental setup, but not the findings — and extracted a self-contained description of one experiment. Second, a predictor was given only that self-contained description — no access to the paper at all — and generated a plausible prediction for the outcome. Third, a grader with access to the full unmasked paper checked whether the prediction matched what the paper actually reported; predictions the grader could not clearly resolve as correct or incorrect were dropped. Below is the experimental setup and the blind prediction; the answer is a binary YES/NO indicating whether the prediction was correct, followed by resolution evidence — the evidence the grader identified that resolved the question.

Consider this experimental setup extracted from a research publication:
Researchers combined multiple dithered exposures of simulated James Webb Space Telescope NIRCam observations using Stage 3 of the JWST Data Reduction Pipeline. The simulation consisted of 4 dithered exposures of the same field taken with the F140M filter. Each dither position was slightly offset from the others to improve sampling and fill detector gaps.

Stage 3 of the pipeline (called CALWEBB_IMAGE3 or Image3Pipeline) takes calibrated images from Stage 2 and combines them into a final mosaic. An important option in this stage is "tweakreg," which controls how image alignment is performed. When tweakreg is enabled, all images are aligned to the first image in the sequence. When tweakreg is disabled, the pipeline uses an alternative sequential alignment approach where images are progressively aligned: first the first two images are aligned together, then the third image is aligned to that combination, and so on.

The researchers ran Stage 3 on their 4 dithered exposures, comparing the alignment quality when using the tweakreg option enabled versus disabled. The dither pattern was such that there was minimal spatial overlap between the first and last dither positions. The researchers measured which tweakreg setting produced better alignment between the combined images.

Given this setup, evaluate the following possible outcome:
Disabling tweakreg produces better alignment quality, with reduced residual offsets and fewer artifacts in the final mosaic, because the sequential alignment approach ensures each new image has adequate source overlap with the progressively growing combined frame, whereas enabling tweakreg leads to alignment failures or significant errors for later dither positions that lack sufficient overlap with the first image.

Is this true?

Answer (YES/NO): YES